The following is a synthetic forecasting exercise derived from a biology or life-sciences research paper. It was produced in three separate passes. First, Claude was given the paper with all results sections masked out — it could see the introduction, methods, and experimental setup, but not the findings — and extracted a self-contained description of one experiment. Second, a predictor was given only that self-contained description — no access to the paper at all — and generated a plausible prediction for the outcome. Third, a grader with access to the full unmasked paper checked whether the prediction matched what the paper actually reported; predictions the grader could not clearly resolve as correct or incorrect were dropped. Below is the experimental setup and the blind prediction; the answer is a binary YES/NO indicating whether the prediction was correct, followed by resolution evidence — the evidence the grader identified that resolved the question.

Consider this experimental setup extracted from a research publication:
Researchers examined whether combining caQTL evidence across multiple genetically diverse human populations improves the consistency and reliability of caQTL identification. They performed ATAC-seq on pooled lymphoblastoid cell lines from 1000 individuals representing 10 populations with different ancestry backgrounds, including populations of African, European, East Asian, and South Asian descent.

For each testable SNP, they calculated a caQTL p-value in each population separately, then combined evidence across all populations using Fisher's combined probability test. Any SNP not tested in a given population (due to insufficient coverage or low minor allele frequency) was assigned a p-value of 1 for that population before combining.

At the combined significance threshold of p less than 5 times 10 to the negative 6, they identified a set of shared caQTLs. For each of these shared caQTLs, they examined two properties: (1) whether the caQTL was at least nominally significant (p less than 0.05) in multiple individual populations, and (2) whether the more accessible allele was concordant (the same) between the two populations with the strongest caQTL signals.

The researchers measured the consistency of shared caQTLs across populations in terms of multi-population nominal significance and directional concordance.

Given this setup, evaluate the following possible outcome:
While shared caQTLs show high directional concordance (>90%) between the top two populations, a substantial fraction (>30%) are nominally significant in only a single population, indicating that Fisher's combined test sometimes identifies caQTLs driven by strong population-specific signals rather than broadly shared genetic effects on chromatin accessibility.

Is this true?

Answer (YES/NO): NO